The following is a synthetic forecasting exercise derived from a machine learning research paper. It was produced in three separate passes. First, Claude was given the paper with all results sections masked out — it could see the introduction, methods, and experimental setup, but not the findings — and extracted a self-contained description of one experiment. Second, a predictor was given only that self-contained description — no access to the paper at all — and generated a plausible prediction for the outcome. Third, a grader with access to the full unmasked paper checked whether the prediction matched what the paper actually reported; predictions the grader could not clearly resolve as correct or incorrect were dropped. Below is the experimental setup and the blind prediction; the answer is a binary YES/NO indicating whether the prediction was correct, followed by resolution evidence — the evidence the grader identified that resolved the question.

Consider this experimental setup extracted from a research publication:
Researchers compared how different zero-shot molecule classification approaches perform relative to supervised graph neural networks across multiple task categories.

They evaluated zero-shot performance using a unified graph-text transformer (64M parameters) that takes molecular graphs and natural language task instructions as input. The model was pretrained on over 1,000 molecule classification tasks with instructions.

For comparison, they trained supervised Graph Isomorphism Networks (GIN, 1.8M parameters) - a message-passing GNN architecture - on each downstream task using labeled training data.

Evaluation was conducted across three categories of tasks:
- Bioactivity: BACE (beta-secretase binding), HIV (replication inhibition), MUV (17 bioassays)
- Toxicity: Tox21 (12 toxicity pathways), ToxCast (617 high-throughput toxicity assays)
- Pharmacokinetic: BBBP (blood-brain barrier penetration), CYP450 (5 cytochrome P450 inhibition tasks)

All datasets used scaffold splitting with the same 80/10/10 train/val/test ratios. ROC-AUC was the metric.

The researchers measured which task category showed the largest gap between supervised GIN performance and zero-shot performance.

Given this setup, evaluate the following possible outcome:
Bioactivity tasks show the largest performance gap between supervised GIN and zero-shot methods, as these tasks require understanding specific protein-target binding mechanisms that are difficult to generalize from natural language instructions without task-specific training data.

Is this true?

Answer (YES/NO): NO